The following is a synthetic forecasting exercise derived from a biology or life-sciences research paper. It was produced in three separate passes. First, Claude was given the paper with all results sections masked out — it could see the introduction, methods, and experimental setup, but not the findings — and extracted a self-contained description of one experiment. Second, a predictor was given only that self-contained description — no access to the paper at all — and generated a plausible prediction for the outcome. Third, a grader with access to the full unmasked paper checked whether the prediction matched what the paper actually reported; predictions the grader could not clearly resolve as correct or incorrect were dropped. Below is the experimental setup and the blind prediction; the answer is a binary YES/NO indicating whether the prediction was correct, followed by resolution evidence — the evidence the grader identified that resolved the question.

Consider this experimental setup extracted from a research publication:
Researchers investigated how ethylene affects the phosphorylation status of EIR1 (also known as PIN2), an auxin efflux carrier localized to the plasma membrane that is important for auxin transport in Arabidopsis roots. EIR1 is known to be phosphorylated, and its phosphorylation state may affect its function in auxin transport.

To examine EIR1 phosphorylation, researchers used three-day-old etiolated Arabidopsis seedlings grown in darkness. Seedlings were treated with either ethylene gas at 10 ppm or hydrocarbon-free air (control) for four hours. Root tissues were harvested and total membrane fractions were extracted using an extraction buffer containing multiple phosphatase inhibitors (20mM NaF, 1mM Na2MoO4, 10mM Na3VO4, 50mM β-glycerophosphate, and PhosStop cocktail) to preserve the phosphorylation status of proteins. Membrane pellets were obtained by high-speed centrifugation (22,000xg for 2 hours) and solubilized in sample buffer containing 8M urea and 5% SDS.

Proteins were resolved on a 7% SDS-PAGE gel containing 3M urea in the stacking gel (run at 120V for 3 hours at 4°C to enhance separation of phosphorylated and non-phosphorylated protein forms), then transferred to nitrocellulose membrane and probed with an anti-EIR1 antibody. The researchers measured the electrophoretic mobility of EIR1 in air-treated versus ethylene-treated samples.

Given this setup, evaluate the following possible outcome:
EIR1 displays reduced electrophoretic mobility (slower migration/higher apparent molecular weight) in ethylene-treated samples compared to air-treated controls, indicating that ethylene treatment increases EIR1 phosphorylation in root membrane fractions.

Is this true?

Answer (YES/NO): NO